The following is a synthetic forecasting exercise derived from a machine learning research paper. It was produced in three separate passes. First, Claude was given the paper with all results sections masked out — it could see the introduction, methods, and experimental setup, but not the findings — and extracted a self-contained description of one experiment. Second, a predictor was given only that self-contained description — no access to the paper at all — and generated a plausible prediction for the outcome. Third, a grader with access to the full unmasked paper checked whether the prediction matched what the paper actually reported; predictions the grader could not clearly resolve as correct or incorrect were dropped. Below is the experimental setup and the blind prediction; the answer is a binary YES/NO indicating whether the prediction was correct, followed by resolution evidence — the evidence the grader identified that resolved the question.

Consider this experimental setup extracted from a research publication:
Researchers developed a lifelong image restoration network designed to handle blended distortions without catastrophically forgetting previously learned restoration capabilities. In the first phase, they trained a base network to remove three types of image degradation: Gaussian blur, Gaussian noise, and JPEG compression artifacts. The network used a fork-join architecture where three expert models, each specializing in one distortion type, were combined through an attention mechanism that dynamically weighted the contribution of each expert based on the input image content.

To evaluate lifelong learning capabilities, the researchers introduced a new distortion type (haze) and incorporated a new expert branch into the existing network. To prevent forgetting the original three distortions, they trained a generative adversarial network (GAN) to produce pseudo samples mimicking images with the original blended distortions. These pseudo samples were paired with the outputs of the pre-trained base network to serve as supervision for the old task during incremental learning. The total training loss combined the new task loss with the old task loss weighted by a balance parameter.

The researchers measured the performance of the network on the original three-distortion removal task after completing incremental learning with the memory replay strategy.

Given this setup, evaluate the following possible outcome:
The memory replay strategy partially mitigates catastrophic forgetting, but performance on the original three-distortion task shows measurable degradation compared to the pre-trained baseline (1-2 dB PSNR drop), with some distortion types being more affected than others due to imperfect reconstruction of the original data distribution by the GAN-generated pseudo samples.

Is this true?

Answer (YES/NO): NO